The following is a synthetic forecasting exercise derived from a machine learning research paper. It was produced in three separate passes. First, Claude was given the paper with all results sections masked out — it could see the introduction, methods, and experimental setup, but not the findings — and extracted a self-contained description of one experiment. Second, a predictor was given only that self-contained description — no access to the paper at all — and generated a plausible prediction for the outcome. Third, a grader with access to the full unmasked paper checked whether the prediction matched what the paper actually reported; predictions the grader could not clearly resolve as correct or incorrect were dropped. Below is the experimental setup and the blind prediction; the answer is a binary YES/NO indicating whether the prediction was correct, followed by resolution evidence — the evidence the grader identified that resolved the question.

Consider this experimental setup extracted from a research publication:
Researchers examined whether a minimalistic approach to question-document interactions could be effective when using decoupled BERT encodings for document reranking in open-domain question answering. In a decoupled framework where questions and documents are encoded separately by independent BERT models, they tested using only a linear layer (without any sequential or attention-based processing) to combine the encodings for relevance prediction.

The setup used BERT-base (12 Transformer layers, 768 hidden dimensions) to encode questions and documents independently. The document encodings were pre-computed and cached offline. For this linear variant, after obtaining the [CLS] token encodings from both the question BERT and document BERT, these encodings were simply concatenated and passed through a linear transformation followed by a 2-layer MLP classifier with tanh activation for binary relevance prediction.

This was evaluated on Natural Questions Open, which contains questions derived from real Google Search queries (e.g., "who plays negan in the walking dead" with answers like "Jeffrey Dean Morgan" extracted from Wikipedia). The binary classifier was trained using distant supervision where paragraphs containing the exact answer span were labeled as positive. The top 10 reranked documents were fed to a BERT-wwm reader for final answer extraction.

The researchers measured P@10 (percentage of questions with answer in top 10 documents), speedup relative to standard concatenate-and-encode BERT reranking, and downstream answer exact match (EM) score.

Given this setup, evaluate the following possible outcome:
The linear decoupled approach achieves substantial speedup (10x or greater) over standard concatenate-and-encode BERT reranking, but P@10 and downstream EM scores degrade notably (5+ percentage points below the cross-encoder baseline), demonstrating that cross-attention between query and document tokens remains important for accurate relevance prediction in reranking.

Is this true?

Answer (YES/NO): NO